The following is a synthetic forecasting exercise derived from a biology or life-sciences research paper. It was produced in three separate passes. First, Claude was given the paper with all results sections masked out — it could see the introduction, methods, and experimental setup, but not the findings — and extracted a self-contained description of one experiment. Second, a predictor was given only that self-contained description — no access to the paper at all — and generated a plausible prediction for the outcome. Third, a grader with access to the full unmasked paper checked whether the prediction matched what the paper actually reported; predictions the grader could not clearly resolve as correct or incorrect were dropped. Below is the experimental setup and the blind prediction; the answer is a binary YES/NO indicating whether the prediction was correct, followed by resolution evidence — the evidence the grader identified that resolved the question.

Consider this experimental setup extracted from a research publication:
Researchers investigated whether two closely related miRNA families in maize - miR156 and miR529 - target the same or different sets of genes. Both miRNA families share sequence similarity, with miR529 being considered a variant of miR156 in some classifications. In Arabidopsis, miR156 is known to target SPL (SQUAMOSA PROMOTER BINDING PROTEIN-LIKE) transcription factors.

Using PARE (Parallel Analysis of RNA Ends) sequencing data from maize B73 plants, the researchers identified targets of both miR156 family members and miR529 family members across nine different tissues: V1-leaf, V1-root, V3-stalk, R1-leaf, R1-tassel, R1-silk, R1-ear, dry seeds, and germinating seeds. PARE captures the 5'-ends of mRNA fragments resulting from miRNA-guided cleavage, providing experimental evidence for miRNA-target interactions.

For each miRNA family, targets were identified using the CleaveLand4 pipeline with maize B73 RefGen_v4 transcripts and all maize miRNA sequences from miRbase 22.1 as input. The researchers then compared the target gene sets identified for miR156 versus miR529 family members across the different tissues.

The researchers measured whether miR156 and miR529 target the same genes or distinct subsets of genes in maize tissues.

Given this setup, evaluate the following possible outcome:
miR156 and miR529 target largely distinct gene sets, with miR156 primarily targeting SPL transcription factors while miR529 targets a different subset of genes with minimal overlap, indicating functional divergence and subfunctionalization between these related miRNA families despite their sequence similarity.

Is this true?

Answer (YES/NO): NO